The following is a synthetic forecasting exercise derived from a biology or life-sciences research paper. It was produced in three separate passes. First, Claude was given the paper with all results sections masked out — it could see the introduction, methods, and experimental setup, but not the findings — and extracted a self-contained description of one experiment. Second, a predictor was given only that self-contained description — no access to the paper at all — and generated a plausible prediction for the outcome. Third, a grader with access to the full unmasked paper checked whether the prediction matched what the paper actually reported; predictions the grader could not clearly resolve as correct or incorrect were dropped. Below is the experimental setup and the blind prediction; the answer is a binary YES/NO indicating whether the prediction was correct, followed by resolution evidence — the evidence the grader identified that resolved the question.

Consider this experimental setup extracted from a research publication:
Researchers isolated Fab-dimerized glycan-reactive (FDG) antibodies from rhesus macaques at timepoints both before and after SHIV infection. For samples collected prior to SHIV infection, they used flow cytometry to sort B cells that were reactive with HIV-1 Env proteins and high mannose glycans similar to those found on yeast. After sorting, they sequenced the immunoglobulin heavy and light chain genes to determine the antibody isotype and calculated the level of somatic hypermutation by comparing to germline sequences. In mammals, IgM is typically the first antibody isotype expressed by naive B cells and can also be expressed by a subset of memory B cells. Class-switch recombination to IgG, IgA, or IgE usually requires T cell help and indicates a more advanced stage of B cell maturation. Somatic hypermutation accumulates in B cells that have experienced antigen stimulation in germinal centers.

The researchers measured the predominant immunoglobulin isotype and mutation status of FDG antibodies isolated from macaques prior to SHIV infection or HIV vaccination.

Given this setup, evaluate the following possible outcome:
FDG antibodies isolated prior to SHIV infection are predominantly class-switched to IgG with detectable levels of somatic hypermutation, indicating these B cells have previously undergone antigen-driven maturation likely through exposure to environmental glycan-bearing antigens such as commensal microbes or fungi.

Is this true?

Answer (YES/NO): NO